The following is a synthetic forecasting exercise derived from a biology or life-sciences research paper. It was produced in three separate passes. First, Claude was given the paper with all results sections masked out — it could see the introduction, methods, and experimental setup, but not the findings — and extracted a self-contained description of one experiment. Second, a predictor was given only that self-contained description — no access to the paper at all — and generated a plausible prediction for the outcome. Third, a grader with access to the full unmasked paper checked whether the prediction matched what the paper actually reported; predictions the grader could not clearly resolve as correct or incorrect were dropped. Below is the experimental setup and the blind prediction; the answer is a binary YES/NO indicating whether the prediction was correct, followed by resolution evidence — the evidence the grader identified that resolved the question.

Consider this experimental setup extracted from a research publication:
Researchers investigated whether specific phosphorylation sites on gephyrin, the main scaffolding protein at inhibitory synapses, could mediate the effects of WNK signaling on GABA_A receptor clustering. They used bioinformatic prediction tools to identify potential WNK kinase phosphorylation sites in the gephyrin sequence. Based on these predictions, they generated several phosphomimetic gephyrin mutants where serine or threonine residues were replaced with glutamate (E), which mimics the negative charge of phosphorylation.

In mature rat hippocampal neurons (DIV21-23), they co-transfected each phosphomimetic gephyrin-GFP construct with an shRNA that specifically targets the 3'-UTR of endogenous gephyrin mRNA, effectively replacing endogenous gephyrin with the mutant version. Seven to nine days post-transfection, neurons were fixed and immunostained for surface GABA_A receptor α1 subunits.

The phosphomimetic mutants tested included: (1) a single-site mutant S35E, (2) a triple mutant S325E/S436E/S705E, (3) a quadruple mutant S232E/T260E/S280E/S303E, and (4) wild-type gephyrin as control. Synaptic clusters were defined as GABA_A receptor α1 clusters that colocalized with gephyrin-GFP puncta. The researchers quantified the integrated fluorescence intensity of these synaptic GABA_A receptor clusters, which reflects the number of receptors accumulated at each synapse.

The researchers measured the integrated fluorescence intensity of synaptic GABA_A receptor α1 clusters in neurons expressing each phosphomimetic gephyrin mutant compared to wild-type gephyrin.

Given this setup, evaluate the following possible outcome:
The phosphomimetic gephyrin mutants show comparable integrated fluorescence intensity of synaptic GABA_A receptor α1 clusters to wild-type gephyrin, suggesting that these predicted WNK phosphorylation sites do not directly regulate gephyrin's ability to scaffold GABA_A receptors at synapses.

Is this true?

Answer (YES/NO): NO